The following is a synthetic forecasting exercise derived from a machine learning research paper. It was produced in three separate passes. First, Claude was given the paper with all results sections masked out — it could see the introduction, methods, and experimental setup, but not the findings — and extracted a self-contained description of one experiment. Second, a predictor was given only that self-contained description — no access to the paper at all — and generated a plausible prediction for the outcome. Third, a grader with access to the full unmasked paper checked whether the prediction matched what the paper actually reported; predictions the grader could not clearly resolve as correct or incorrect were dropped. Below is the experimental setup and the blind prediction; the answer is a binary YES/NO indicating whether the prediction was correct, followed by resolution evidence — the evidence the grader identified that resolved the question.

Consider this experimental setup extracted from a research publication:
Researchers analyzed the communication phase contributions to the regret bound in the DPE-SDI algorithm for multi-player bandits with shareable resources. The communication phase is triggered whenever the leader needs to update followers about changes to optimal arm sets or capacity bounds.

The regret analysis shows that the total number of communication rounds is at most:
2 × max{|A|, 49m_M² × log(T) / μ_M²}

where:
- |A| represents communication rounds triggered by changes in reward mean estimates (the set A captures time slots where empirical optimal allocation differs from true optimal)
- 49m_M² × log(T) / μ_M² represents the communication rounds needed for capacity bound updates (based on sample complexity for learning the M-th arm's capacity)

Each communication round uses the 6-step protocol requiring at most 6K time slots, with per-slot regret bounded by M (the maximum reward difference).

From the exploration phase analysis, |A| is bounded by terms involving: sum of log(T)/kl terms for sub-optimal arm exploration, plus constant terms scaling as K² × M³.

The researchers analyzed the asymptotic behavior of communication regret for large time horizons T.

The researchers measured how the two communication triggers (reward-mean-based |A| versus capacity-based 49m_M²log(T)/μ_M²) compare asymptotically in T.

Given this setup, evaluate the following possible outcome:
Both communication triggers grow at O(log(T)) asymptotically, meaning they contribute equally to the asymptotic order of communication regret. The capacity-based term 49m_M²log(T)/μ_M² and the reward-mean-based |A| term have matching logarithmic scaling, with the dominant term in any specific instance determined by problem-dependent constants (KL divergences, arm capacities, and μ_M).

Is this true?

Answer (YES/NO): NO